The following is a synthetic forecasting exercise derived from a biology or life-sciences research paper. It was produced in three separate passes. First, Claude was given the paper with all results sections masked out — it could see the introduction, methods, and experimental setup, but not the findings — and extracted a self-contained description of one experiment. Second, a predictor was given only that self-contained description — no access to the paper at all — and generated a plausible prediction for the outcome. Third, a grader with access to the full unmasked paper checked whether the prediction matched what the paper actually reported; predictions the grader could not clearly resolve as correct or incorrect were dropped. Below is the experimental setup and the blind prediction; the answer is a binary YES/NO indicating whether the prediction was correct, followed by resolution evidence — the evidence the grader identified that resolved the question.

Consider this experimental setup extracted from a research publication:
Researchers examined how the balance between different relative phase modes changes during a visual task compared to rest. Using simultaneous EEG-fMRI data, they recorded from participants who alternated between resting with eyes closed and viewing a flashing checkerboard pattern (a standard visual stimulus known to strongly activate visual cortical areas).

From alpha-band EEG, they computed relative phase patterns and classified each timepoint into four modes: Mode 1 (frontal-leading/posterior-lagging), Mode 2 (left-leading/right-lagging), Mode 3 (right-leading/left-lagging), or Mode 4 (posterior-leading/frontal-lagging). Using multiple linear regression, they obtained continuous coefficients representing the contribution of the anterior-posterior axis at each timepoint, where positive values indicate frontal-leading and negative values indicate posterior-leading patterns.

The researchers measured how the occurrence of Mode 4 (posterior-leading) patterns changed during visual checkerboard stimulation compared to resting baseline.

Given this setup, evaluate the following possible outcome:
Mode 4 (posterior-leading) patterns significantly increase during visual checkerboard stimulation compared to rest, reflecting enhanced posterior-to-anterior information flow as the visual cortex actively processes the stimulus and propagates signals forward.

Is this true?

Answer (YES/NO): YES